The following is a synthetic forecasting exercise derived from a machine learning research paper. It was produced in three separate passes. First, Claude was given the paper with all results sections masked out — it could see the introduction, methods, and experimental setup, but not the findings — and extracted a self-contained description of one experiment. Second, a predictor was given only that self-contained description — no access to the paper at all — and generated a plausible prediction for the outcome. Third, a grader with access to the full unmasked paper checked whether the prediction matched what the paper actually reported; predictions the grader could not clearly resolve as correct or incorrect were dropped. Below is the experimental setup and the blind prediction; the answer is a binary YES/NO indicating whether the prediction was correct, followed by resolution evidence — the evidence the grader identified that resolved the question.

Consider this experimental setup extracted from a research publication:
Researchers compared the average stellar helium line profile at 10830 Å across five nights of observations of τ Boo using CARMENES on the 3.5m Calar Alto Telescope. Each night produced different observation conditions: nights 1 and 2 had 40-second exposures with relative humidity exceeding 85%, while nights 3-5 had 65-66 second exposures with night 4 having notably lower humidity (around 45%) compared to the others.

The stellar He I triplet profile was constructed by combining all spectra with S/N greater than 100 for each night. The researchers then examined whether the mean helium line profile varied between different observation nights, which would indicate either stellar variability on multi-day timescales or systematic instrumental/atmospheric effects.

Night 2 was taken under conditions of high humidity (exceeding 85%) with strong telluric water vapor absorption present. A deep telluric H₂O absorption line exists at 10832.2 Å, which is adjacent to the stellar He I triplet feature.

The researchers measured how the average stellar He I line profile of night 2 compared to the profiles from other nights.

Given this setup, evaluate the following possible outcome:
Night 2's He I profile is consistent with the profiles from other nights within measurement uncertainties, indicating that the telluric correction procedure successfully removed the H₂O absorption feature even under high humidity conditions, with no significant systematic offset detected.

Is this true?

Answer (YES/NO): NO